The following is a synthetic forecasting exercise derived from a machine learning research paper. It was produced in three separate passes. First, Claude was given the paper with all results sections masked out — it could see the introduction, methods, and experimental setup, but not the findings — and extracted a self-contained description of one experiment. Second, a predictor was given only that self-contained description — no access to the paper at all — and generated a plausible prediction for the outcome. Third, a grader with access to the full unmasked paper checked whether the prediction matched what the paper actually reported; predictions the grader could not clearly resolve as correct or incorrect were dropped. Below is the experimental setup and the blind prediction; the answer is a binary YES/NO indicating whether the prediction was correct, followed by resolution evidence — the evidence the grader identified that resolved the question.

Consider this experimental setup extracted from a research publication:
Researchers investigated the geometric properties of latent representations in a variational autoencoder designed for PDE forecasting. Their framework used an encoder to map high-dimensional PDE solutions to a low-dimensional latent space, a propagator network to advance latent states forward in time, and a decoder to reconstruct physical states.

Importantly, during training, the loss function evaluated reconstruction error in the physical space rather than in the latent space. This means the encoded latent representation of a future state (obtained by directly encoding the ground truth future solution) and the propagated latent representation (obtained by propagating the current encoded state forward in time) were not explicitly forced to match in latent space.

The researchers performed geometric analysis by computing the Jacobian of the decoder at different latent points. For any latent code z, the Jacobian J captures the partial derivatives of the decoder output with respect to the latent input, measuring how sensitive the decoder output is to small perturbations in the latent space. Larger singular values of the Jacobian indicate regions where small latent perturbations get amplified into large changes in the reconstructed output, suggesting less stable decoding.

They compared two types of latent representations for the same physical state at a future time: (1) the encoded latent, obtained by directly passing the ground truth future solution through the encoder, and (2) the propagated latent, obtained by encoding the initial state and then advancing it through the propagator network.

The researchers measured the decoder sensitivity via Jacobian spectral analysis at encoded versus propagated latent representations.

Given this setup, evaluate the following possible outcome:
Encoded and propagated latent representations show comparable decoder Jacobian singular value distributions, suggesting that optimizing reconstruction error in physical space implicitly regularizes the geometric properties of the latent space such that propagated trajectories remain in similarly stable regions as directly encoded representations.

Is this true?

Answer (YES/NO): NO